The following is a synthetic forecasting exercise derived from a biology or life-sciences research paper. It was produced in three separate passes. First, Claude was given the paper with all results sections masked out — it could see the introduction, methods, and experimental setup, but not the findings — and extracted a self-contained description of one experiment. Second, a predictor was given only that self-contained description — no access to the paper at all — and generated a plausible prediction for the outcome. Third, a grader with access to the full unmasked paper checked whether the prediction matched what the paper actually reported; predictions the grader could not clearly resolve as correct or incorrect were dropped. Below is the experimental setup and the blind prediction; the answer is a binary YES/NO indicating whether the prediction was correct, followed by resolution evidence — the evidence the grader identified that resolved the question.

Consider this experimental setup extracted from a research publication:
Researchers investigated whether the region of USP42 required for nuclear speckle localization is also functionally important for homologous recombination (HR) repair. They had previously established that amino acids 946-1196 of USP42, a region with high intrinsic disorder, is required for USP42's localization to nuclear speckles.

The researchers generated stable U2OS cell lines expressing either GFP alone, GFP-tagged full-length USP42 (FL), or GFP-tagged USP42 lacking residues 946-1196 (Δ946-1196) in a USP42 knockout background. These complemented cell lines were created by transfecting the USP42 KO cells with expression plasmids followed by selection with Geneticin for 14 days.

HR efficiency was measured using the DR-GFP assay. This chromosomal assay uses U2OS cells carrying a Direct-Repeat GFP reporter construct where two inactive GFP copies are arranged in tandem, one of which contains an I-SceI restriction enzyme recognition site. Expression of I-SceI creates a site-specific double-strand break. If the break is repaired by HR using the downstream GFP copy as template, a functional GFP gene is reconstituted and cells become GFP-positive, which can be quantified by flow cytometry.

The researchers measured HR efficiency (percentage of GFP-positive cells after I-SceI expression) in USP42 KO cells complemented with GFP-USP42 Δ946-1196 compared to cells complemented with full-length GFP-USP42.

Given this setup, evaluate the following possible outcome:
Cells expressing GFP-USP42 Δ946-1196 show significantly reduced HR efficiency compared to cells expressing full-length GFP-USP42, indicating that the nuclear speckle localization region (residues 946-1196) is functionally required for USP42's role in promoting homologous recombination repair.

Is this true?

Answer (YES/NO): YES